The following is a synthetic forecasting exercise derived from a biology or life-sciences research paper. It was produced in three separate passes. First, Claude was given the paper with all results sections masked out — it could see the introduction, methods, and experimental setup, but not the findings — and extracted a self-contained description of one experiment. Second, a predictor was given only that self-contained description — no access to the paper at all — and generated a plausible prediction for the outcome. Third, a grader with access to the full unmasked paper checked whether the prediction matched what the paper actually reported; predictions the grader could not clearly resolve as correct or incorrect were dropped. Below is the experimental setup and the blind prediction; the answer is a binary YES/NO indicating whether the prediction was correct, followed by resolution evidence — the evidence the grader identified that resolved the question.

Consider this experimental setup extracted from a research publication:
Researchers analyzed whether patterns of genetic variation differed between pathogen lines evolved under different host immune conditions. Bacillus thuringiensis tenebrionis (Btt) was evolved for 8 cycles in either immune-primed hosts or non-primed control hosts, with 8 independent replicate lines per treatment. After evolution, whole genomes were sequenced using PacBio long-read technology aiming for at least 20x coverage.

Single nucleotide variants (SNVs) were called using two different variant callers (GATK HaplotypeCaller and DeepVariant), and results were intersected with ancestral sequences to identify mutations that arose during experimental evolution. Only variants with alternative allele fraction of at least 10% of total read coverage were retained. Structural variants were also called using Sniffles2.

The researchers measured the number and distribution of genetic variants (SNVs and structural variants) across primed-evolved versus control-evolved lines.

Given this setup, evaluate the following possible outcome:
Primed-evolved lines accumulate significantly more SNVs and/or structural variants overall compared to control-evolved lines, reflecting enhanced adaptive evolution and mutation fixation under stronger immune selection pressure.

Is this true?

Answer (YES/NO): NO